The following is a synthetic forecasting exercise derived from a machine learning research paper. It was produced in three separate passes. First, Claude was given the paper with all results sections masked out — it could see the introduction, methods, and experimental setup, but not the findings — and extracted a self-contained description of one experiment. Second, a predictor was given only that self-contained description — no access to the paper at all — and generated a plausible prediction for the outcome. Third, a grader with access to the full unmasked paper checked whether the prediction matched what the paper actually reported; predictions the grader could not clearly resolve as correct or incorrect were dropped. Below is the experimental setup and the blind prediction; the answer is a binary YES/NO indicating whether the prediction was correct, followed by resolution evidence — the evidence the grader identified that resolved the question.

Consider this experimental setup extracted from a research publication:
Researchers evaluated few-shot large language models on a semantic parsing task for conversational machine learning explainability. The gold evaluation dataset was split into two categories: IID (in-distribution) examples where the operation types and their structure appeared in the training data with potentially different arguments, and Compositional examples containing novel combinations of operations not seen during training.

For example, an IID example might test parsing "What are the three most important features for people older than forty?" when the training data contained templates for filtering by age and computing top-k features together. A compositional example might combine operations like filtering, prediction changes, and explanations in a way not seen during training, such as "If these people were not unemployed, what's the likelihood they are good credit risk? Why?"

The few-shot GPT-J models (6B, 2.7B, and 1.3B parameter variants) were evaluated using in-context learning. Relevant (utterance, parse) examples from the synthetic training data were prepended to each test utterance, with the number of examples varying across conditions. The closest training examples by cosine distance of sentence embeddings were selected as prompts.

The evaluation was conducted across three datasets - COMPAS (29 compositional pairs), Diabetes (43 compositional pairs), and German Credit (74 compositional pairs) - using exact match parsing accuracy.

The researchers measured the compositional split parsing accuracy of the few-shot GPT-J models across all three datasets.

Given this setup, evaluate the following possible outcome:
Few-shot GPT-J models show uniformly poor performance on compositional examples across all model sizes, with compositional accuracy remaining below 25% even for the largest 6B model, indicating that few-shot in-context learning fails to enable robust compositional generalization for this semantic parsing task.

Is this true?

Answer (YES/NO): YES